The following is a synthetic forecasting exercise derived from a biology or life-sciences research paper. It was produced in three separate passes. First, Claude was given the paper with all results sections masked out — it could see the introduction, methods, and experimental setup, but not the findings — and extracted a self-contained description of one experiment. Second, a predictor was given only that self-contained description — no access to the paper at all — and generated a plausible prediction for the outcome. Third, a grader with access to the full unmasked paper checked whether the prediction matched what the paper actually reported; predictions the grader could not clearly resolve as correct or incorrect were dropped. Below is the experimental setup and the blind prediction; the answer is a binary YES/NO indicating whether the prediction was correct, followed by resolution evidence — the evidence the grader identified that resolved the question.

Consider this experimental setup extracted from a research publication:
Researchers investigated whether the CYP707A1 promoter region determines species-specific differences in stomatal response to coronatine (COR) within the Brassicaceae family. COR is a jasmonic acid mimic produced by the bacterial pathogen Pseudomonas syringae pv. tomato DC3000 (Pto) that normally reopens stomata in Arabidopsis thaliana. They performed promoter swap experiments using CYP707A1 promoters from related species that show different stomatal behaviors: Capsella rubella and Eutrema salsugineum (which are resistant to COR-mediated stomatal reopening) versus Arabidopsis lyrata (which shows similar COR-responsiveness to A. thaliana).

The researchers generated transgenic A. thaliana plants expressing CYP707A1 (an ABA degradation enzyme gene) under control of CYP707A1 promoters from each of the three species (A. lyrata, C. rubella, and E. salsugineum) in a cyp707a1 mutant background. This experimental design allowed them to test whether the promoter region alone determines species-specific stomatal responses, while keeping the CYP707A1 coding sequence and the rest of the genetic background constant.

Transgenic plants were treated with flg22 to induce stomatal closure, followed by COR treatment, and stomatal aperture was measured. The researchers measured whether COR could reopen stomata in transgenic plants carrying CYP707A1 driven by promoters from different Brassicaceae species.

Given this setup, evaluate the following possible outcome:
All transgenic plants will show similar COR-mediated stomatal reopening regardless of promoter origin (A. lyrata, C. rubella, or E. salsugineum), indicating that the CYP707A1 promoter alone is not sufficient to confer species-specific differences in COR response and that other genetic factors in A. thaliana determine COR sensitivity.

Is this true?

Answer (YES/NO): NO